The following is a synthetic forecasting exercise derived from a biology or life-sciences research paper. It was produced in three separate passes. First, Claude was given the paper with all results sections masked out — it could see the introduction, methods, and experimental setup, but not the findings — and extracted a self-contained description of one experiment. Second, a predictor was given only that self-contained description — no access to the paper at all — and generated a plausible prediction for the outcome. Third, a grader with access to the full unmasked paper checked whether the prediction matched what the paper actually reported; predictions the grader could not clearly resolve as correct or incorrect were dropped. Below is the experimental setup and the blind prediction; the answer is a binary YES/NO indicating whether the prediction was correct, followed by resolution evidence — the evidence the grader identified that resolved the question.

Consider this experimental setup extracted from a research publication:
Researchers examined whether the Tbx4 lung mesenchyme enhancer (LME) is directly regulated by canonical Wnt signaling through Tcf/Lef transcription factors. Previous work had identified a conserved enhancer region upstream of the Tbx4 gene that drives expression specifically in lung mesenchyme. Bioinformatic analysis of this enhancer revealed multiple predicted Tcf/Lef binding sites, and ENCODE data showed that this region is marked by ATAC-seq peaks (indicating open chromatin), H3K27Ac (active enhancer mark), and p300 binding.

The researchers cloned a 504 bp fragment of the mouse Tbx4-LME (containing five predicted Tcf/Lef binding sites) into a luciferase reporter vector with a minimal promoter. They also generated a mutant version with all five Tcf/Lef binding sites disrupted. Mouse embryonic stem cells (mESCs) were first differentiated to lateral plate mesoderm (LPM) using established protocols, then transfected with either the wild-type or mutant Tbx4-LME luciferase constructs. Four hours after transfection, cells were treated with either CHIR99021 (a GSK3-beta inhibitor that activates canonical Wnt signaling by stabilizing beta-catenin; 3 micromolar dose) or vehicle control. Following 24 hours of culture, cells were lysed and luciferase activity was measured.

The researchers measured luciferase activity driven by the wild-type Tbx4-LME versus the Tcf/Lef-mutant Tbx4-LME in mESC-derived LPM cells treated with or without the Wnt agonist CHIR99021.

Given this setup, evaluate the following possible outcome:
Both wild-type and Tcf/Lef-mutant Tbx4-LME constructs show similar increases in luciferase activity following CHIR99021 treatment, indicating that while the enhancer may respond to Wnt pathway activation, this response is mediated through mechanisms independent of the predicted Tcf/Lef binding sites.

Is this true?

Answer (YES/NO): NO